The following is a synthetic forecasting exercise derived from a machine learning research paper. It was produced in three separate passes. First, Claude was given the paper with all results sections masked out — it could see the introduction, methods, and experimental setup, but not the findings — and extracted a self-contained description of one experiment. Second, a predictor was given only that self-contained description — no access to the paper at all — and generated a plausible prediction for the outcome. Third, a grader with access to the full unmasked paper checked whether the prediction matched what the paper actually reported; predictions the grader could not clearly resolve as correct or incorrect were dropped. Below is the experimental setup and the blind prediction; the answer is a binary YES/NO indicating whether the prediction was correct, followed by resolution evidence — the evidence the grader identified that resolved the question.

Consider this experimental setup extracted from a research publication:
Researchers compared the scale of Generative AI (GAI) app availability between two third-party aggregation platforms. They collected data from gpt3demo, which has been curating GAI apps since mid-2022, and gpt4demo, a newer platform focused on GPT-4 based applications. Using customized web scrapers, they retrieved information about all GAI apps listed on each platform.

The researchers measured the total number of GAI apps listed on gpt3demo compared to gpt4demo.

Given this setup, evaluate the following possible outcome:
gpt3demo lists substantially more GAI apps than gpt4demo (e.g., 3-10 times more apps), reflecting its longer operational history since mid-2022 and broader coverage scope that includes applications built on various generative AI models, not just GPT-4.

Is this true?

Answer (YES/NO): YES